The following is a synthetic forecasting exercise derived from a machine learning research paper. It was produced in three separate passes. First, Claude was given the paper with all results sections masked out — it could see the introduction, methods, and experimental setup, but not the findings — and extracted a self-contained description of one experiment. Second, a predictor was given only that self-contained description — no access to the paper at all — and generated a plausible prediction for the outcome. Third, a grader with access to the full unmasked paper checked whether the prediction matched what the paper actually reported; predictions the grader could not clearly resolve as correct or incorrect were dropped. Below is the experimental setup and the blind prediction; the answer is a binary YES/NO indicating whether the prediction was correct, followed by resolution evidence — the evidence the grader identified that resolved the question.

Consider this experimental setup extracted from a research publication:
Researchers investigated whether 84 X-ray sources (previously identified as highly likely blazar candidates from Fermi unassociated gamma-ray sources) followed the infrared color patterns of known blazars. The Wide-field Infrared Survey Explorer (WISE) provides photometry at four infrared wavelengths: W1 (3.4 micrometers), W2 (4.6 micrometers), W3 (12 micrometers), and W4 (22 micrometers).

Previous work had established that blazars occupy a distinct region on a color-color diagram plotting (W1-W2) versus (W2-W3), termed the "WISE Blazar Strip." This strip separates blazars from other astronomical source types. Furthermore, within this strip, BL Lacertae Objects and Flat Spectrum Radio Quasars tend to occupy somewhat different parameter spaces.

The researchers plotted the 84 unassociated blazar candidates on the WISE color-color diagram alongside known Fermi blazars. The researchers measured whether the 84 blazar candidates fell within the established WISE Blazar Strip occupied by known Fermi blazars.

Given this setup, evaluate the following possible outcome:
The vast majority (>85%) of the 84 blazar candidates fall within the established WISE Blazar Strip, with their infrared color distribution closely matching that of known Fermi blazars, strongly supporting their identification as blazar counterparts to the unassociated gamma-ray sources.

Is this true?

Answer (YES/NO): YES